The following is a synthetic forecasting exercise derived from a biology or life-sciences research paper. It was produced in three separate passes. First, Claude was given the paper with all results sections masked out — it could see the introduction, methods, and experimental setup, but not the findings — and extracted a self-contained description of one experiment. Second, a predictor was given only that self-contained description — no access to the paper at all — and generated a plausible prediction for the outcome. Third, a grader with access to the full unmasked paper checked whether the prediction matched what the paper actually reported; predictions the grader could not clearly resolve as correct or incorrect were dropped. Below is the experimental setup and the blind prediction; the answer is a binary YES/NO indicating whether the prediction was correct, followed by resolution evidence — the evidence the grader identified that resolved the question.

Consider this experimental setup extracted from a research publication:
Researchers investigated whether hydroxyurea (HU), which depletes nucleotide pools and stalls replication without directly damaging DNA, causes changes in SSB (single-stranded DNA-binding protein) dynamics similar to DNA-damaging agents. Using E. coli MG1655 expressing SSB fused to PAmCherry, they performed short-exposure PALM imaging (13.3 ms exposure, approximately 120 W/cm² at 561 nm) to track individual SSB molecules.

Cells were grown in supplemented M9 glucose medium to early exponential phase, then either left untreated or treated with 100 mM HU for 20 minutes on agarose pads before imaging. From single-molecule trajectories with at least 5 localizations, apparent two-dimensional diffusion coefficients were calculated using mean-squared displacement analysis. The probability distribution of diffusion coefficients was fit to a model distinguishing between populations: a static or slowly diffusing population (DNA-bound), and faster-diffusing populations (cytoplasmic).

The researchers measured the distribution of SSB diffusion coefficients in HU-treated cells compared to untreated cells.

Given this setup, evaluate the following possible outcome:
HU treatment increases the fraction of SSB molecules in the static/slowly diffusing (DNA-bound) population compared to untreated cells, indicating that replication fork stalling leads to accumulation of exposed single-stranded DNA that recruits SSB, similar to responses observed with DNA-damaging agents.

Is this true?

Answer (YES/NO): YES